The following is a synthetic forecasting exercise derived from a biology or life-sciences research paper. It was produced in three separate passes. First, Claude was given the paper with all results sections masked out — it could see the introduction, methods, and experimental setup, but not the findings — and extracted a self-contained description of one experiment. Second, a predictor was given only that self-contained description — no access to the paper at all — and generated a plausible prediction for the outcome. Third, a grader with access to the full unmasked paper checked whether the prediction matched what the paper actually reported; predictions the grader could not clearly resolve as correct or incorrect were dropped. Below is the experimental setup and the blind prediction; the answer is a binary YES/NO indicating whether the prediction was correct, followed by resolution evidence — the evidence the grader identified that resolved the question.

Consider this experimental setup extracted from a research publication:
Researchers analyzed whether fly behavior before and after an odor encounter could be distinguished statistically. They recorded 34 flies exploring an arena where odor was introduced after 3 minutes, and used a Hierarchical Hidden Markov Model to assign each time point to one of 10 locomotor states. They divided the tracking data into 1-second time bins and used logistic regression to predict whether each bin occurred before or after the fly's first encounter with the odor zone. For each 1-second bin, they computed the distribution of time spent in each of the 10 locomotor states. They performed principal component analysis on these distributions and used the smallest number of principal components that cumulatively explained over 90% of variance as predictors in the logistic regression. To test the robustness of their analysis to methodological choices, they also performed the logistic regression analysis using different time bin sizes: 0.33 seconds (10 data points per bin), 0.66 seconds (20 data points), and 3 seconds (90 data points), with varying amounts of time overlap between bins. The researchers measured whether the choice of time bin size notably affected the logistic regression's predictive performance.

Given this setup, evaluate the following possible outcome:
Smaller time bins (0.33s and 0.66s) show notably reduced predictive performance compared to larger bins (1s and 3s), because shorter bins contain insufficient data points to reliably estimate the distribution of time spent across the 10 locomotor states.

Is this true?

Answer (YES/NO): NO